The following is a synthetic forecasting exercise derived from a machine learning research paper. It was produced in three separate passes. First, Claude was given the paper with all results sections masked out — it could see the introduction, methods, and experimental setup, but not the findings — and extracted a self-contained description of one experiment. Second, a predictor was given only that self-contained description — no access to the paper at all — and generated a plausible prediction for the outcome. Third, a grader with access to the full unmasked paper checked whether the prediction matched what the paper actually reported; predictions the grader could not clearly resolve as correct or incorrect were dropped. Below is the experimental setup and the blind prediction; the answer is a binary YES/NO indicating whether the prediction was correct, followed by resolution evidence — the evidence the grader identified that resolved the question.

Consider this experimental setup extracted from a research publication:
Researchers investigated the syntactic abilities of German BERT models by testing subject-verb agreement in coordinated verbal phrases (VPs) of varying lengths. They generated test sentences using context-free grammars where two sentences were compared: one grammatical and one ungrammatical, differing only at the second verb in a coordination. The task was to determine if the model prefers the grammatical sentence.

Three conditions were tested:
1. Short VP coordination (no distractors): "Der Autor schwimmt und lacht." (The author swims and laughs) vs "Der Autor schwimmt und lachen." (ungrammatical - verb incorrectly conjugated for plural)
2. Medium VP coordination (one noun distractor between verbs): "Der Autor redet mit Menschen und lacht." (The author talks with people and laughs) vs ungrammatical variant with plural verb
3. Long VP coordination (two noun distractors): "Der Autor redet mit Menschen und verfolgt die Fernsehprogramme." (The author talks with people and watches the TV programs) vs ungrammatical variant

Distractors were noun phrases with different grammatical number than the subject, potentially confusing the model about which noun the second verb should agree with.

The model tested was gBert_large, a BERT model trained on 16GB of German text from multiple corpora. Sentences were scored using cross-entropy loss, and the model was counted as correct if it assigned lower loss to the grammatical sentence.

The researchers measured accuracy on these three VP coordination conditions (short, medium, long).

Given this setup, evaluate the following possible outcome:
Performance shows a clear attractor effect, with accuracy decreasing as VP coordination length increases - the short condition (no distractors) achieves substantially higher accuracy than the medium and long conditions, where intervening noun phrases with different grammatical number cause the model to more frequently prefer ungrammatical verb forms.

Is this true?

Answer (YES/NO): YES